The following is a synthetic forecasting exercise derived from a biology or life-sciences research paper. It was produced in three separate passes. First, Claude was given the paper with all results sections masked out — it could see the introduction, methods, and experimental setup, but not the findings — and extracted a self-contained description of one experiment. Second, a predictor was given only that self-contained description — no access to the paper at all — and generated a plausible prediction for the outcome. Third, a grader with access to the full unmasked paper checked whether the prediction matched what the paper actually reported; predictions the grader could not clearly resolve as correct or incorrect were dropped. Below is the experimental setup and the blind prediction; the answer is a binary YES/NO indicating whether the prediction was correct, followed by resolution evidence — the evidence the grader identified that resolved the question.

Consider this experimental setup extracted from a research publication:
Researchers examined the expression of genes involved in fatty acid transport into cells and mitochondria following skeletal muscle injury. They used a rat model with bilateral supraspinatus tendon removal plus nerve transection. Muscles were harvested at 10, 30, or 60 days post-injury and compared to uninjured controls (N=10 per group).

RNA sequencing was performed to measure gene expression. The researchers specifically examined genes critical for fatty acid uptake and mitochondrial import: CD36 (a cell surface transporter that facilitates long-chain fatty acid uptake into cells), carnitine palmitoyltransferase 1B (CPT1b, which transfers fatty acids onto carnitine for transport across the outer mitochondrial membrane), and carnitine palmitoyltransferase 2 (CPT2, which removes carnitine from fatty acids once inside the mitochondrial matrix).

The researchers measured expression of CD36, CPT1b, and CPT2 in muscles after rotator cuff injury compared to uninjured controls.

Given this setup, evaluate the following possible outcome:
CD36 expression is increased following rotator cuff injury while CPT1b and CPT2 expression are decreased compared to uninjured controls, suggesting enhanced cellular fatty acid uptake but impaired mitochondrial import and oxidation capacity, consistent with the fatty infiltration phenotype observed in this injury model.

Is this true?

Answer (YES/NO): NO